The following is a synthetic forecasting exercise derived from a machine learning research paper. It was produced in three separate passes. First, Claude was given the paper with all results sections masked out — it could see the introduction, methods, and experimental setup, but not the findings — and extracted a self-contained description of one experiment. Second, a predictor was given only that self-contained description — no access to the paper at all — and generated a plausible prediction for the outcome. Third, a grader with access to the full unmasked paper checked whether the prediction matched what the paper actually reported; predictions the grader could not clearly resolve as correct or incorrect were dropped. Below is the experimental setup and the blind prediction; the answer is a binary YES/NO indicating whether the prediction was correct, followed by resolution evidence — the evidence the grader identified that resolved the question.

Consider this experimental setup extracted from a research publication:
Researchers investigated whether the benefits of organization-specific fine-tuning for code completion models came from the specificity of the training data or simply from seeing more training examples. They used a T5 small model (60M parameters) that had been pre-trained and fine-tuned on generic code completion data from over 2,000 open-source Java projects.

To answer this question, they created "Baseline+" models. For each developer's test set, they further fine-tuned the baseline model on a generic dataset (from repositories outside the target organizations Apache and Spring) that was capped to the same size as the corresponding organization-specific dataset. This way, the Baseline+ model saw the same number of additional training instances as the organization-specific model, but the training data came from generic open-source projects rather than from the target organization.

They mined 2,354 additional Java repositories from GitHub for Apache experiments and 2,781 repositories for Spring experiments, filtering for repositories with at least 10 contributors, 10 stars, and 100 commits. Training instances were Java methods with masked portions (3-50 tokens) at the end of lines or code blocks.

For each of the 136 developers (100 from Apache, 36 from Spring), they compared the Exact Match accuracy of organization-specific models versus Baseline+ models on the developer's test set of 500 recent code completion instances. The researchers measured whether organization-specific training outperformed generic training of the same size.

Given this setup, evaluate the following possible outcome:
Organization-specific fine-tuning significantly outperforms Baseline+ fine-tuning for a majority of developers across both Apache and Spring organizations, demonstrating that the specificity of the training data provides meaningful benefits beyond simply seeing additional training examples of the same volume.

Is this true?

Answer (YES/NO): YES